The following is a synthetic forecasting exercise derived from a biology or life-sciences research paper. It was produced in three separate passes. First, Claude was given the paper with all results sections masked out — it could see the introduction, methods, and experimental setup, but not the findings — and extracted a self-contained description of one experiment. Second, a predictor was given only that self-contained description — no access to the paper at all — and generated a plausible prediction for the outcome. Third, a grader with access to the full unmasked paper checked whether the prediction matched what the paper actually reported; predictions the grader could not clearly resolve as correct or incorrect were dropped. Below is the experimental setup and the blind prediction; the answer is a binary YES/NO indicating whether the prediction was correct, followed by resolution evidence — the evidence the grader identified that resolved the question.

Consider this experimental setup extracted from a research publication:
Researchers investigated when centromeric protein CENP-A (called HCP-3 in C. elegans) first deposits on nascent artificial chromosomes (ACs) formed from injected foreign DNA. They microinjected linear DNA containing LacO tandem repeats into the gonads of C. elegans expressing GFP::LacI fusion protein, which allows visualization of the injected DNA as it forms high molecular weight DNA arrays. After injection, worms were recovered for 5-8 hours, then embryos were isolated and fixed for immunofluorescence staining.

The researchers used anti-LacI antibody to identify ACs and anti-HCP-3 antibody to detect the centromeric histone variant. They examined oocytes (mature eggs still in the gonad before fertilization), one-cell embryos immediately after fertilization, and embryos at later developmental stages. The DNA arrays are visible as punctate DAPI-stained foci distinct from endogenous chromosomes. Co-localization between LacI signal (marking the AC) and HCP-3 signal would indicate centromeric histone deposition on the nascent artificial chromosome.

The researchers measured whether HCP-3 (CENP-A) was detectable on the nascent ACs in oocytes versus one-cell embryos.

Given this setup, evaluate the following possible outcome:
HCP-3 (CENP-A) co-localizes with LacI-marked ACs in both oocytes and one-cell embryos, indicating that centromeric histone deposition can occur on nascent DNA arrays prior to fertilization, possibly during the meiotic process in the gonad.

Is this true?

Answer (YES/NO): NO